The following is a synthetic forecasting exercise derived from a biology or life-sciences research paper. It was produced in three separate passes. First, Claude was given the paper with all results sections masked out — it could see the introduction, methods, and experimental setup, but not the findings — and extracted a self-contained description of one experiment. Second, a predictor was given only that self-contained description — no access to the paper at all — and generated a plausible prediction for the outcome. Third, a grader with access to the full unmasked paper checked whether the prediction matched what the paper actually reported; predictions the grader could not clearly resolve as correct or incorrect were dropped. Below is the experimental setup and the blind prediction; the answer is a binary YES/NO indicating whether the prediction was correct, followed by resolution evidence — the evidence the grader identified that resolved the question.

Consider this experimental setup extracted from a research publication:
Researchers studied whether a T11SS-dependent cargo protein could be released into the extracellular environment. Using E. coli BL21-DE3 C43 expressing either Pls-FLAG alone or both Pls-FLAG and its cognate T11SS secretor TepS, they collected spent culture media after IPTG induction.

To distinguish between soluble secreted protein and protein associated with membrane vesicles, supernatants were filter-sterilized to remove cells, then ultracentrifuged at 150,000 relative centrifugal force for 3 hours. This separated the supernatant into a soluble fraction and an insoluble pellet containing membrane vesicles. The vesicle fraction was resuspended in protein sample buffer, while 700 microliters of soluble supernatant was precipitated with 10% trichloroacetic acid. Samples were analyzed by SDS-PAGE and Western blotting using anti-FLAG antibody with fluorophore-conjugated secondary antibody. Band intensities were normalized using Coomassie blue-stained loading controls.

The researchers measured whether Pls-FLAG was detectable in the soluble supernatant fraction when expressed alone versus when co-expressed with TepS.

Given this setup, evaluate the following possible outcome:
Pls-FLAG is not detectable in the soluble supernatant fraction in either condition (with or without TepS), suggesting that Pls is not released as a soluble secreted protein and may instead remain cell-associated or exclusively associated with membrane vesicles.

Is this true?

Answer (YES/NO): NO